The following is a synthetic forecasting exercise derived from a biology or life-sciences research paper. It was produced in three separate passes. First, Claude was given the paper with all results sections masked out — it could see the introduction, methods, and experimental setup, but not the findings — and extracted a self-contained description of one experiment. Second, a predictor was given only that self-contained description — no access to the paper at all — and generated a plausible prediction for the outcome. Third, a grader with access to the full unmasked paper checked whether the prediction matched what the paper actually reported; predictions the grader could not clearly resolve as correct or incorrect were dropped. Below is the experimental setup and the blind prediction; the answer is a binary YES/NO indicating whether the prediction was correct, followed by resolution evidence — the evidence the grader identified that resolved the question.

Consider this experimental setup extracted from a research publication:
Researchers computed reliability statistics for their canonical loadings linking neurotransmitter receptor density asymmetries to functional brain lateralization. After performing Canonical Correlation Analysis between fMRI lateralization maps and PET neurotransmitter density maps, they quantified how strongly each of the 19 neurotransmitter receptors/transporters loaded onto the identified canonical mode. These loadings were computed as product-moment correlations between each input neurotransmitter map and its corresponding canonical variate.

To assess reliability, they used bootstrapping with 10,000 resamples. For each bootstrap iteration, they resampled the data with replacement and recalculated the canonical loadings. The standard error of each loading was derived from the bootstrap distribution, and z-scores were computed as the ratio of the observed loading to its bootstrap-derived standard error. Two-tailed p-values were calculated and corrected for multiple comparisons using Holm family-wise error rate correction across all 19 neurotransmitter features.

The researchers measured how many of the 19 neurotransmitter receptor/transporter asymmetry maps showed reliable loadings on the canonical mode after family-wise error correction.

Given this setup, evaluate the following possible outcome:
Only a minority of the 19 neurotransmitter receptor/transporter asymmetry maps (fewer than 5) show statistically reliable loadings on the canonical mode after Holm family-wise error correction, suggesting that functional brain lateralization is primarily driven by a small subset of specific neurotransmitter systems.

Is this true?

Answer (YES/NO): NO